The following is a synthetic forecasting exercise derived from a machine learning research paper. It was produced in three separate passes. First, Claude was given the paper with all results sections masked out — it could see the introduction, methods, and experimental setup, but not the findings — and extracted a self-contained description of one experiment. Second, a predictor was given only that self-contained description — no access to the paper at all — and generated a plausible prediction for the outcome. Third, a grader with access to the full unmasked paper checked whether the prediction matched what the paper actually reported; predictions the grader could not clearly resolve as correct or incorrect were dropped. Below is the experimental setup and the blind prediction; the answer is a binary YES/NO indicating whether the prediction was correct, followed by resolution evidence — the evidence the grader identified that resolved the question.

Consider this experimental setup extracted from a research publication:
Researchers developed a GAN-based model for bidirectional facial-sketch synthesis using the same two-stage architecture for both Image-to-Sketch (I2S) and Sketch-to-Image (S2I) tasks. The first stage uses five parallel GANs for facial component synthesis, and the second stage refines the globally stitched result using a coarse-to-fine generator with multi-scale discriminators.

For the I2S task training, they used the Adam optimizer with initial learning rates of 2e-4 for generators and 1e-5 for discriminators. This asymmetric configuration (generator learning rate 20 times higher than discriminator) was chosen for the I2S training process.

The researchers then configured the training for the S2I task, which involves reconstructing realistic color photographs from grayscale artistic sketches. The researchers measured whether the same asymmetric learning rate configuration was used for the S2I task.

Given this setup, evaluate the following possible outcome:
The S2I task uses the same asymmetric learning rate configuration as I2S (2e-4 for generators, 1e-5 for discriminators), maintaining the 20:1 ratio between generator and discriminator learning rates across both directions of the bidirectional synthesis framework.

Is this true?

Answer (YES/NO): NO